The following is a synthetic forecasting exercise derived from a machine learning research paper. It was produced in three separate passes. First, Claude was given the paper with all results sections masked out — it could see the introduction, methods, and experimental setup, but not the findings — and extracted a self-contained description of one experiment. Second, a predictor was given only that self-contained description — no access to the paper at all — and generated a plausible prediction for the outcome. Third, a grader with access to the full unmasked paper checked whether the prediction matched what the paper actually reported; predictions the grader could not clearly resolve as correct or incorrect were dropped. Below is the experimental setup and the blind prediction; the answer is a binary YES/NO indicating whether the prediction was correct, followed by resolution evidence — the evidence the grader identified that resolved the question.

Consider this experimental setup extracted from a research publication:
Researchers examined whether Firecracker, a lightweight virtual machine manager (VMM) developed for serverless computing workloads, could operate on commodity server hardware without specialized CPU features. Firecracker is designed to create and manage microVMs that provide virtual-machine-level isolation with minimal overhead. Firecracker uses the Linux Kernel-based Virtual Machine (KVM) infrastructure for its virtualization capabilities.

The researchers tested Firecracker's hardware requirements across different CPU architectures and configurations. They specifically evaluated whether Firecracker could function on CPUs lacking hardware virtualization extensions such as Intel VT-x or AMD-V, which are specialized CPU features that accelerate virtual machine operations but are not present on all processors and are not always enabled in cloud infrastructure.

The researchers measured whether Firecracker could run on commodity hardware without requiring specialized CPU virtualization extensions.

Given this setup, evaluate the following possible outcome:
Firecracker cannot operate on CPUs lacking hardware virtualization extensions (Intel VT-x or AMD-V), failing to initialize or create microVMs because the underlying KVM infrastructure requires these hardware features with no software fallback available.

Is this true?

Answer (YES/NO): YES